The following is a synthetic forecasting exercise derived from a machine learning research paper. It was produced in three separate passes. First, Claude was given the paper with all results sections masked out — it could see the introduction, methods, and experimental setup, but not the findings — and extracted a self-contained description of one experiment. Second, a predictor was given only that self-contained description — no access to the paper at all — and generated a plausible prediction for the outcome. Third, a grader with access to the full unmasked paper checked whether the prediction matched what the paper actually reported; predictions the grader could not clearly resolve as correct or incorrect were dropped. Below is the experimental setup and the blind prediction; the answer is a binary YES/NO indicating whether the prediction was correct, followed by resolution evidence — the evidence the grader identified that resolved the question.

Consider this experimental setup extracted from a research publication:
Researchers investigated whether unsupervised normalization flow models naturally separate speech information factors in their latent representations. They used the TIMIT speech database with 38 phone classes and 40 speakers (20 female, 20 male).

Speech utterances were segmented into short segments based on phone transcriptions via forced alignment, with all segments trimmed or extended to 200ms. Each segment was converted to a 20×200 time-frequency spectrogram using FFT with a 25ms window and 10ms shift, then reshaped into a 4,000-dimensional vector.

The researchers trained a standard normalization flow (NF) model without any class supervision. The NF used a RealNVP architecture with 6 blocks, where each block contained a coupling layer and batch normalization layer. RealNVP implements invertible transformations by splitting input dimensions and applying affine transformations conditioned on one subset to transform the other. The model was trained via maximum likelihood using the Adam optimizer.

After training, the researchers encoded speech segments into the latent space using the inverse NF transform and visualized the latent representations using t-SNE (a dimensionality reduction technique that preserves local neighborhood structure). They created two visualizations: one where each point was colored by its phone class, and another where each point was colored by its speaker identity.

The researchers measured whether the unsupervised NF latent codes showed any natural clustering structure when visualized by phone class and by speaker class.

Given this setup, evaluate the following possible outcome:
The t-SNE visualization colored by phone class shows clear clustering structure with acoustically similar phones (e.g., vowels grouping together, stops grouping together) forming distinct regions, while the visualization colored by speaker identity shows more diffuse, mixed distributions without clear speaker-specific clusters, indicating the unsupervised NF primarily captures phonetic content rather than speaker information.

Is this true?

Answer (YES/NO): NO